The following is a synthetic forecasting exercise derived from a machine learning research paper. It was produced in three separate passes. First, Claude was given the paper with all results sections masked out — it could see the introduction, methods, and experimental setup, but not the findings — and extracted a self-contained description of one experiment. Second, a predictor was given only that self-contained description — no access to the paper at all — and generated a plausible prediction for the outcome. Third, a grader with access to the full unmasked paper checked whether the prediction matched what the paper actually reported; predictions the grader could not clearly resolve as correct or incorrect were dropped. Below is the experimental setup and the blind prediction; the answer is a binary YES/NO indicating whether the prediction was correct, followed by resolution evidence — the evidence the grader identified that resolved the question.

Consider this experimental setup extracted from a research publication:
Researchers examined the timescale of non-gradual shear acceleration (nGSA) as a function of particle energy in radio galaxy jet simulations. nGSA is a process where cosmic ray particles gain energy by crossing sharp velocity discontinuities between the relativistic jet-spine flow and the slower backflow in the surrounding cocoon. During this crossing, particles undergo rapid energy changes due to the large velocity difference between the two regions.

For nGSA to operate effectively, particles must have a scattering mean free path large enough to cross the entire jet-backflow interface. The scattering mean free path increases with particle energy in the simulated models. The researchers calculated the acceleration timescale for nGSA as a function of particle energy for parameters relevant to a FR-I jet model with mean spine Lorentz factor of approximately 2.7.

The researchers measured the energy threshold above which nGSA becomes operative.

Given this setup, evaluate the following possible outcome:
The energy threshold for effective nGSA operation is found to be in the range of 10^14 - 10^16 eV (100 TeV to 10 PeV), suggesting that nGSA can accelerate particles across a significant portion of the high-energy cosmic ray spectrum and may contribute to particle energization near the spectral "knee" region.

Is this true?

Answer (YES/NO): NO